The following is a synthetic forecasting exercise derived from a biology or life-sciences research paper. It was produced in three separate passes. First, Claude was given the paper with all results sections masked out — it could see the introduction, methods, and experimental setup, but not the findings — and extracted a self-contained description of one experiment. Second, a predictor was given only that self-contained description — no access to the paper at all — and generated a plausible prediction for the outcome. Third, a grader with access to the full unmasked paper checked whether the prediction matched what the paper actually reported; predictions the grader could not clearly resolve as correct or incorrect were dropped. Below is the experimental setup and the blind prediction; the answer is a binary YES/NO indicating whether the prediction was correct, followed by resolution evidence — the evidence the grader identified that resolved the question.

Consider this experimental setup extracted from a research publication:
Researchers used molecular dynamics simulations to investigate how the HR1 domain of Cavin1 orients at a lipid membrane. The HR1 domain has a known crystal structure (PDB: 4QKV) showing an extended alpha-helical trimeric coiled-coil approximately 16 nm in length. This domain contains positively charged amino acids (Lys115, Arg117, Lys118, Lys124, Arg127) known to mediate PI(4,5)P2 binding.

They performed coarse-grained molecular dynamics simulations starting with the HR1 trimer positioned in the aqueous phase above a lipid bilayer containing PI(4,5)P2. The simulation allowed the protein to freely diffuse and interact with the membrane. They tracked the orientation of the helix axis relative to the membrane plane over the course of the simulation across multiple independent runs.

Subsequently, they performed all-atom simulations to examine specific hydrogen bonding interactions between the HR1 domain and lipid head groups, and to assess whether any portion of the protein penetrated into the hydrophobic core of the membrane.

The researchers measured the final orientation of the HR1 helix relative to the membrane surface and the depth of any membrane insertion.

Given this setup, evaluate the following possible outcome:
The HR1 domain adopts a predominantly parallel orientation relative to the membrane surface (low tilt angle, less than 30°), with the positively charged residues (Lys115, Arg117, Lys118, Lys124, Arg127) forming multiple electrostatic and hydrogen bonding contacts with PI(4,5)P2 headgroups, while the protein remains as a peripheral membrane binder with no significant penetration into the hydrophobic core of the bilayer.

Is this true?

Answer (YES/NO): YES